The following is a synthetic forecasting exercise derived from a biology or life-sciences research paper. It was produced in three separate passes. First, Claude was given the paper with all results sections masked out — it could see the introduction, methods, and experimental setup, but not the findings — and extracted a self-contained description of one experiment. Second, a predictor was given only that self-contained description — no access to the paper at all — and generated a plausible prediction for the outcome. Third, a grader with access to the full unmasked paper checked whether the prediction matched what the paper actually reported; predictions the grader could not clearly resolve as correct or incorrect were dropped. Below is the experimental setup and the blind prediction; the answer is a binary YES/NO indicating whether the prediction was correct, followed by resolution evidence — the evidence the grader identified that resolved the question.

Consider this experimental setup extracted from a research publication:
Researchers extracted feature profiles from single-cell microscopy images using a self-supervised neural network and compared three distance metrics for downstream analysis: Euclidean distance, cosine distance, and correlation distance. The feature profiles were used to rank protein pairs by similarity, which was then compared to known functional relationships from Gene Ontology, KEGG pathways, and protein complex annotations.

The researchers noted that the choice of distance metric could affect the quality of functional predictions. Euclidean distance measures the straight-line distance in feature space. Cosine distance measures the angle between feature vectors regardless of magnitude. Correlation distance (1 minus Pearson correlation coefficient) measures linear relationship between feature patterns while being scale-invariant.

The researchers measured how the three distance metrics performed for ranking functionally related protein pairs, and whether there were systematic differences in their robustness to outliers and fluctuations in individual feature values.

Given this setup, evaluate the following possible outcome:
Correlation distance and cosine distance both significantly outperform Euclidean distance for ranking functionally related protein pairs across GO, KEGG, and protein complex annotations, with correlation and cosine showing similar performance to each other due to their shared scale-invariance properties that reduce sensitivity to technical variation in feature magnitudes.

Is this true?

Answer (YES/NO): NO